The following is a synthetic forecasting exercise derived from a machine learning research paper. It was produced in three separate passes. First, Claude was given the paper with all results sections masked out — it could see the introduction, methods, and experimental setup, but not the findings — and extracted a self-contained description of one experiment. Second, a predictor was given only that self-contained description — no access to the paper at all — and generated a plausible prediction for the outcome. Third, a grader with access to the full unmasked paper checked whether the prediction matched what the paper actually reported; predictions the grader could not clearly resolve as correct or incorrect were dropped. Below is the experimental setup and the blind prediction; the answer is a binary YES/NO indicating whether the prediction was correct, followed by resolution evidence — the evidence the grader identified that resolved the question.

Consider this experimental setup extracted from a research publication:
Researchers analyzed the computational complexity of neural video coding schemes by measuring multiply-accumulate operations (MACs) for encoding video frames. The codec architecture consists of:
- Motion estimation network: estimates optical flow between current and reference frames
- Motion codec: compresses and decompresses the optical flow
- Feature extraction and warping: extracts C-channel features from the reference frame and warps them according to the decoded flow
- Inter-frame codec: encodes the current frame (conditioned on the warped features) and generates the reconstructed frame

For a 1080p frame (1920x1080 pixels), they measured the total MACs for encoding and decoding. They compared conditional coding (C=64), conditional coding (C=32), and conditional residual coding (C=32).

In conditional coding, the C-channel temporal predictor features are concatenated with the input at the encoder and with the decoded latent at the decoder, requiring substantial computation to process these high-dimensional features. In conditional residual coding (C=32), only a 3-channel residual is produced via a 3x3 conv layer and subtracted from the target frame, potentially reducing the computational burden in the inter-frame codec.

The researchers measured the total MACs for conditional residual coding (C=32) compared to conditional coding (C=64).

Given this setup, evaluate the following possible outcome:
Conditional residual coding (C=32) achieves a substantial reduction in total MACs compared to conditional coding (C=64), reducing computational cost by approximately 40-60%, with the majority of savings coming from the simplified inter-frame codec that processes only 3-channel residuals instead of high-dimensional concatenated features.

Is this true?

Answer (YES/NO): NO